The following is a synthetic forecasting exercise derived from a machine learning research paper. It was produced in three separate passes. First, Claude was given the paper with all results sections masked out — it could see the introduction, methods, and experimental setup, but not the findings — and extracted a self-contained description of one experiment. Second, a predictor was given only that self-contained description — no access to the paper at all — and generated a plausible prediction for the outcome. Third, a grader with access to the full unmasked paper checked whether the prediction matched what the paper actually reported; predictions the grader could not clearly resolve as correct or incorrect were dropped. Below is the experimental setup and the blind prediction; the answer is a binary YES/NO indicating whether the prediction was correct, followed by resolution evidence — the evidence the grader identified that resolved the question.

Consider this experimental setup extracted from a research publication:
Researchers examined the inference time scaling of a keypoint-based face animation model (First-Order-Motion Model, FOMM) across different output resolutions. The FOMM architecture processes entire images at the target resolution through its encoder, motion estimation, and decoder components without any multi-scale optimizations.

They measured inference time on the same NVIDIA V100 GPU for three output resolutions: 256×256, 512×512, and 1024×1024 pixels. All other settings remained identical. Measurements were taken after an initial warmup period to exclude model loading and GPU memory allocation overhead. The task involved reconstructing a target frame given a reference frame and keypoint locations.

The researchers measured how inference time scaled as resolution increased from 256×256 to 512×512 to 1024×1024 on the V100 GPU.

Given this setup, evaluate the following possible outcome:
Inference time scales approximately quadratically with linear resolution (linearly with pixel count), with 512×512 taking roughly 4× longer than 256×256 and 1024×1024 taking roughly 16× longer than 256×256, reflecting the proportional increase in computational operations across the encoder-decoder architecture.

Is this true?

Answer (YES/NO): NO